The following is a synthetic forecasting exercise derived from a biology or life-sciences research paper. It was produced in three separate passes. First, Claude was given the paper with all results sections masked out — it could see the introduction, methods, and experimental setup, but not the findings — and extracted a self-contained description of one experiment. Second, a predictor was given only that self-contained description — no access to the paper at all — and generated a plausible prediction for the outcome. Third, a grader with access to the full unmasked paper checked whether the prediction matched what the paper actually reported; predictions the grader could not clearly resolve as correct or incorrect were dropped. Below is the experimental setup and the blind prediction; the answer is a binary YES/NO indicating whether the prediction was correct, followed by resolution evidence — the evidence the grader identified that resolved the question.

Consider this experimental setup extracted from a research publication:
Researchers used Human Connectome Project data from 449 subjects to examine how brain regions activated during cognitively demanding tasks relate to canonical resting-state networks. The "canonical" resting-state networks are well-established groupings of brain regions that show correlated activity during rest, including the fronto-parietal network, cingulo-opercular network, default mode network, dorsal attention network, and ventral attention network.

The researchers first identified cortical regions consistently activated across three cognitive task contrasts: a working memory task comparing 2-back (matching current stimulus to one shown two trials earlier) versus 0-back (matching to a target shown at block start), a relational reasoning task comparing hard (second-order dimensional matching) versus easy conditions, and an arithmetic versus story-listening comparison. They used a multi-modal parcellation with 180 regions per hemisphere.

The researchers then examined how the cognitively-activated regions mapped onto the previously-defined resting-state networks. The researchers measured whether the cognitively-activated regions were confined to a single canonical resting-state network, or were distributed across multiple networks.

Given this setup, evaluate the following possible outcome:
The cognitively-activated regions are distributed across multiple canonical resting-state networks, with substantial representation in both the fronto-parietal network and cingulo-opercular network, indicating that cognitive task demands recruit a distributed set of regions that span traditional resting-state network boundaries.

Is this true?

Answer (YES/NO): NO